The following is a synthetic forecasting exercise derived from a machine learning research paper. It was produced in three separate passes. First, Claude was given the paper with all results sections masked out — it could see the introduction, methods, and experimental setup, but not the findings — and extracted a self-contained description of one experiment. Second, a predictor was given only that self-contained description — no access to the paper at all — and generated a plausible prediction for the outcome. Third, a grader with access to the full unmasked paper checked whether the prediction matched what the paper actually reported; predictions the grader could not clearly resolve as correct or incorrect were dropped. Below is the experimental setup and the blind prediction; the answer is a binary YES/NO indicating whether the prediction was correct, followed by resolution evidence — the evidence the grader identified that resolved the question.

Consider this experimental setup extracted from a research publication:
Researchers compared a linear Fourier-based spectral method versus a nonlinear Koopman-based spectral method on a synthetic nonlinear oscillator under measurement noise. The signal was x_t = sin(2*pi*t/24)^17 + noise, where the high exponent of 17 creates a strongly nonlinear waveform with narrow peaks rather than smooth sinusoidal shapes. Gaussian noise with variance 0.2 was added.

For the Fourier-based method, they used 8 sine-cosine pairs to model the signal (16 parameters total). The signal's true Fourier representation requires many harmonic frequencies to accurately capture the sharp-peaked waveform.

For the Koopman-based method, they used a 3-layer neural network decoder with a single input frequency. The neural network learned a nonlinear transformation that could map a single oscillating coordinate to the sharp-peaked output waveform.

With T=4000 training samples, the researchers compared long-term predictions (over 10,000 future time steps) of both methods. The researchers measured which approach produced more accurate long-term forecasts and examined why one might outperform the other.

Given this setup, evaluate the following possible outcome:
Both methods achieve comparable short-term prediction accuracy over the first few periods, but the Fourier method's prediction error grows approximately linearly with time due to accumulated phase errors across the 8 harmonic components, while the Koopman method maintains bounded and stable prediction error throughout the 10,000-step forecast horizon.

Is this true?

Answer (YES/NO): NO